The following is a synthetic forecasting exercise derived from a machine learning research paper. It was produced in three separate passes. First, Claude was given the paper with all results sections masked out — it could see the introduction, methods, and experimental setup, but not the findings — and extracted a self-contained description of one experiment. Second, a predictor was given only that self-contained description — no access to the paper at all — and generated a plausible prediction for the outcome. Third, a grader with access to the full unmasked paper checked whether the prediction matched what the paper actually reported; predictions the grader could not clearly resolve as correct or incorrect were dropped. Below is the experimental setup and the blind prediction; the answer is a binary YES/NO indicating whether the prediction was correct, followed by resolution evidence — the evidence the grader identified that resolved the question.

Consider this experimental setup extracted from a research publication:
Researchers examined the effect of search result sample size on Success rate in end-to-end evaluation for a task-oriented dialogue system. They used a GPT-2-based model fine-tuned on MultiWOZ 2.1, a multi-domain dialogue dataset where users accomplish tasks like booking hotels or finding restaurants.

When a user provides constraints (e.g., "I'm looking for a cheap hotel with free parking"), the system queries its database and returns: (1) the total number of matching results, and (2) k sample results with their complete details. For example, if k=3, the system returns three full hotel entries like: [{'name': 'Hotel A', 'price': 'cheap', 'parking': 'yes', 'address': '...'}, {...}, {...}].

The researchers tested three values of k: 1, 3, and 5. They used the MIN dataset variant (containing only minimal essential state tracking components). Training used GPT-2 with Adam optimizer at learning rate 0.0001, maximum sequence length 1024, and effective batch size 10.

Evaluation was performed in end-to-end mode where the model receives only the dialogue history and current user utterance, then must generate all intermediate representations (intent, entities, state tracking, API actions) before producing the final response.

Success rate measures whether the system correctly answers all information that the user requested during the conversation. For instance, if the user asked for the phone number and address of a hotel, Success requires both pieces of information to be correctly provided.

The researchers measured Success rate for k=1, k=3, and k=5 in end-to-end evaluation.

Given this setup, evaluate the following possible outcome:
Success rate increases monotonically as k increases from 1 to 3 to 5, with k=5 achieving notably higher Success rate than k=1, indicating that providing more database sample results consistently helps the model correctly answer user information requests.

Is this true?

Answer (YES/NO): NO